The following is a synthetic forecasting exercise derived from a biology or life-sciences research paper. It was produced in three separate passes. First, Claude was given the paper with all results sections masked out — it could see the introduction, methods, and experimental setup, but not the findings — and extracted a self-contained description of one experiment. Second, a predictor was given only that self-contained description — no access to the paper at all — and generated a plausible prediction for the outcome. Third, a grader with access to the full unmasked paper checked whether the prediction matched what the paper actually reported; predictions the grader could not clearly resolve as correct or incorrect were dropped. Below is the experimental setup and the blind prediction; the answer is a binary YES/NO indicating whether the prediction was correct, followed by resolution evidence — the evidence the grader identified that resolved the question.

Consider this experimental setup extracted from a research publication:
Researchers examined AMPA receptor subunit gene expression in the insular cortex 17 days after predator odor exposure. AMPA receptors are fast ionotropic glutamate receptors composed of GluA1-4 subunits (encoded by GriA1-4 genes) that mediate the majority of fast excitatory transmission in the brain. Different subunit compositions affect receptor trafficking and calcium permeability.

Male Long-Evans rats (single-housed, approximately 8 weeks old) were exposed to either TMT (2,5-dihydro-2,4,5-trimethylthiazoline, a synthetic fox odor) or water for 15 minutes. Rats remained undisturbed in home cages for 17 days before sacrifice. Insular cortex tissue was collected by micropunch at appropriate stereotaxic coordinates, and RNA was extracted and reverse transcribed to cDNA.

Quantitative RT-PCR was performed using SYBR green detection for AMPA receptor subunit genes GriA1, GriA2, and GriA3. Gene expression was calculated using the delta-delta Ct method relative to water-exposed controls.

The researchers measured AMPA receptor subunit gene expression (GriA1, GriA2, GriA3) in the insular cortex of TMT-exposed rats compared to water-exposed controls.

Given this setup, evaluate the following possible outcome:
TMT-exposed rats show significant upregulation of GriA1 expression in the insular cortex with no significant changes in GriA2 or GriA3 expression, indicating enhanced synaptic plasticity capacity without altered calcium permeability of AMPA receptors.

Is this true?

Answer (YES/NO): NO